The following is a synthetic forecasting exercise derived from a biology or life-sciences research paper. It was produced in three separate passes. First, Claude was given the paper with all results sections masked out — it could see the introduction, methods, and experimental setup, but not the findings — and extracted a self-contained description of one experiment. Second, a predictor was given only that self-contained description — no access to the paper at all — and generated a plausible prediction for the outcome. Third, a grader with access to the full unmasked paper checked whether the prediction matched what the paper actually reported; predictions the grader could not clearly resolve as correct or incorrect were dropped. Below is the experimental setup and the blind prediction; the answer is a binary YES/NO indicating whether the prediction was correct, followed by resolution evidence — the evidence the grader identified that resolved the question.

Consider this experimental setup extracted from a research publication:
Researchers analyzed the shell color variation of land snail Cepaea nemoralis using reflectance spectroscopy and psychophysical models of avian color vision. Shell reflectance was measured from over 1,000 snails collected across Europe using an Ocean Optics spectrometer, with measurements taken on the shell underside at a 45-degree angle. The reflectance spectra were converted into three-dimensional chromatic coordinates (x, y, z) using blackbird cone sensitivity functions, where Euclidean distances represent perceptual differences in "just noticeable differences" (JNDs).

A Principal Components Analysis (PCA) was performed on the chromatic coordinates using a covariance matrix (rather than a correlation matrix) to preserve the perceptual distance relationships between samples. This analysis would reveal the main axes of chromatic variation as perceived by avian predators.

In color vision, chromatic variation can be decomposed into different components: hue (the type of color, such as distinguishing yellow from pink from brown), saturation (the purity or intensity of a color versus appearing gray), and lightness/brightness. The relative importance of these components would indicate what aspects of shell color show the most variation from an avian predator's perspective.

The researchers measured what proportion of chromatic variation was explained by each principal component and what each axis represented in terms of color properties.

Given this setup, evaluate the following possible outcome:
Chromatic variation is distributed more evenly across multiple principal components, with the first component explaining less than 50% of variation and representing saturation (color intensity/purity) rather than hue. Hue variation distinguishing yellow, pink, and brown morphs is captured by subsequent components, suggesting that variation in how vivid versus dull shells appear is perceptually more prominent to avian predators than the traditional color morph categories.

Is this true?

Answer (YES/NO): NO